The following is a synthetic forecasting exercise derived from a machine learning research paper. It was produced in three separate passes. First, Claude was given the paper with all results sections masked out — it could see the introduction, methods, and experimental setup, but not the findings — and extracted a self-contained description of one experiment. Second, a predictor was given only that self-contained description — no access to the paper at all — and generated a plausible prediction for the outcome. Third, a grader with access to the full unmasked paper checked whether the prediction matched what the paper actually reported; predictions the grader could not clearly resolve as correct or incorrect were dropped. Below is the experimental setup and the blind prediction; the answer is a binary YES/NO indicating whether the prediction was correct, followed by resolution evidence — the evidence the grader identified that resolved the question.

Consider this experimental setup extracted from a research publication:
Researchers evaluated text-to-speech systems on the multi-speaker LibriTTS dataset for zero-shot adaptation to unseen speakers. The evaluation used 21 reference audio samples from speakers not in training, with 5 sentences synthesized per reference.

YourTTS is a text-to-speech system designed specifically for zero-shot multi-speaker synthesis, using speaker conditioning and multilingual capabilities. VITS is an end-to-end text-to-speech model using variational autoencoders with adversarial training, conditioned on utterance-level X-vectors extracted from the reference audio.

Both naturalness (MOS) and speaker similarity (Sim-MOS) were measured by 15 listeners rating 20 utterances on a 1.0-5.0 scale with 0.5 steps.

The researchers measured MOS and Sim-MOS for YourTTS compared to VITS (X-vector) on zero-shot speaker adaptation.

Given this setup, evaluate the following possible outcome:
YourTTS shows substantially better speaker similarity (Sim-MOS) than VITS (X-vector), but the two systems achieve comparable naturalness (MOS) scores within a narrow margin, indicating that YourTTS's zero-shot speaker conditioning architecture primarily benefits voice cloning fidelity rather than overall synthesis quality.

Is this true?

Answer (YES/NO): NO